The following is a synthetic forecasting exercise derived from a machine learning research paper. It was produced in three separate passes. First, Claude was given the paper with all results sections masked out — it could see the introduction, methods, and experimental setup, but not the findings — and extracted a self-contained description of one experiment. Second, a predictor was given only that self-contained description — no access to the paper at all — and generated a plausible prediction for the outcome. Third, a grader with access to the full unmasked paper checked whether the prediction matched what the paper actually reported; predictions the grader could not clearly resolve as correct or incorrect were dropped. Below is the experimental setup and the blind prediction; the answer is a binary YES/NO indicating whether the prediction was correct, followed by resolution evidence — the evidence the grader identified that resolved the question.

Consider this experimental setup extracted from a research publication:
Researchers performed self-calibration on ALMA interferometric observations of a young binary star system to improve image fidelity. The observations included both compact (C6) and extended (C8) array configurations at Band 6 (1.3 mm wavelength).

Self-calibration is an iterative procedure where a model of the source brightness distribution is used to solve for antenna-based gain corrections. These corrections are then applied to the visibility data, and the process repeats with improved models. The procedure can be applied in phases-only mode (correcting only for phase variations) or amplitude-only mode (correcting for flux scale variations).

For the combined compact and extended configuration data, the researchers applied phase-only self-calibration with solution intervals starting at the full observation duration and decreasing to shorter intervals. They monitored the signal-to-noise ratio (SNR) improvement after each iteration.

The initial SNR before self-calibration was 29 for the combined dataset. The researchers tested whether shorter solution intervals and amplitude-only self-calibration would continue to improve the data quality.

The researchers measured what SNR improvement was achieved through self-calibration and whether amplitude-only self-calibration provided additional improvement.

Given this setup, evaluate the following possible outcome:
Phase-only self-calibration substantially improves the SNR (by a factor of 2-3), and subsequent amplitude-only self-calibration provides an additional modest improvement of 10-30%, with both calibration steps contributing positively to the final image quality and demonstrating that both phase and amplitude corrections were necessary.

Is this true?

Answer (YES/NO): NO